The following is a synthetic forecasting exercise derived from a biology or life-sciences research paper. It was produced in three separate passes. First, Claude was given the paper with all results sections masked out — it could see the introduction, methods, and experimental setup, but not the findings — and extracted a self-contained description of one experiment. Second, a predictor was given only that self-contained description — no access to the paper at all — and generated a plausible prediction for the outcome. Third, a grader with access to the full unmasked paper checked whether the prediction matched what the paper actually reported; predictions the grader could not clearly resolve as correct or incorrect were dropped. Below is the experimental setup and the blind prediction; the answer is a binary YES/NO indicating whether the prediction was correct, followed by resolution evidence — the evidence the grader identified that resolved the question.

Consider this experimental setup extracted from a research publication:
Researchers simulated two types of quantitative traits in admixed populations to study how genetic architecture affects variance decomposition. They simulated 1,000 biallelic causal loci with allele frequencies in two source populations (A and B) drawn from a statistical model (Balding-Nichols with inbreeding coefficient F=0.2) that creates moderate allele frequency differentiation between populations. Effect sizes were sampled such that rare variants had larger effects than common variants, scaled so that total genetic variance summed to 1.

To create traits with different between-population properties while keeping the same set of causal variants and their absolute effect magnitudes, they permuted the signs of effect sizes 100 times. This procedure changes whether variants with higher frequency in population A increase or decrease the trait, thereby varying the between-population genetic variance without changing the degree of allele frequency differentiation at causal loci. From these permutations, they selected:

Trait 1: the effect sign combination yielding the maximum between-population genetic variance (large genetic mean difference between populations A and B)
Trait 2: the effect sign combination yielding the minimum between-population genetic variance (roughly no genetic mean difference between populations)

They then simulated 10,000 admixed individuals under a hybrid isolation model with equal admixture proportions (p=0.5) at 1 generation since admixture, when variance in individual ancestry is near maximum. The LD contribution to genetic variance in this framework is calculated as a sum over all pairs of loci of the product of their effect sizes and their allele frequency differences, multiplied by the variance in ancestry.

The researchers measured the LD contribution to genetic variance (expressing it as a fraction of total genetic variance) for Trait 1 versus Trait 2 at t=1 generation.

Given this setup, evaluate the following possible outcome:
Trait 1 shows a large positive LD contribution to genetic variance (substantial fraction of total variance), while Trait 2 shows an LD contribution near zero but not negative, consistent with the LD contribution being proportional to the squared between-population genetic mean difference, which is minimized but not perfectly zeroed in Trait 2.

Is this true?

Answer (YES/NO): NO